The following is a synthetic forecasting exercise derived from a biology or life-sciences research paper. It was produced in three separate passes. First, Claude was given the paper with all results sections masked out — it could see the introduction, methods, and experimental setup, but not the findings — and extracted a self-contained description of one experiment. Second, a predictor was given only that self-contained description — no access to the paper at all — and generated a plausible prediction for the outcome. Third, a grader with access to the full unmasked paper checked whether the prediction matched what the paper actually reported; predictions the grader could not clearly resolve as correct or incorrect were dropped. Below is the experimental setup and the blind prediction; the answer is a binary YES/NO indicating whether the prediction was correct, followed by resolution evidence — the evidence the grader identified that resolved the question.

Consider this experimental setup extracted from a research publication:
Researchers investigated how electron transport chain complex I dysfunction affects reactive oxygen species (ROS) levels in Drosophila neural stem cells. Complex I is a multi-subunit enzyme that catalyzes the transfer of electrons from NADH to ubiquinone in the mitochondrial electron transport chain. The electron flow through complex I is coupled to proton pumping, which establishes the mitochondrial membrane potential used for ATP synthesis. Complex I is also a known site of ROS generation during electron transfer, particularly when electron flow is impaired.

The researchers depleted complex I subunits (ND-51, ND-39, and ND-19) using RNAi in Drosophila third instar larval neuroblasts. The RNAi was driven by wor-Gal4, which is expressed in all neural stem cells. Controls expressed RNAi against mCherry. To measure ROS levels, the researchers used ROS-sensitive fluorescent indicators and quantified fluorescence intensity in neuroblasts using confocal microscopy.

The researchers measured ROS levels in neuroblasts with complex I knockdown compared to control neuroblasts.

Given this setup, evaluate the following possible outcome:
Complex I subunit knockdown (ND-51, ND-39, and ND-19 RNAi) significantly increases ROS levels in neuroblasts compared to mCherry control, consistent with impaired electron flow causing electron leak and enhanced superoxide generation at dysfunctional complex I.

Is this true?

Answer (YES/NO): YES